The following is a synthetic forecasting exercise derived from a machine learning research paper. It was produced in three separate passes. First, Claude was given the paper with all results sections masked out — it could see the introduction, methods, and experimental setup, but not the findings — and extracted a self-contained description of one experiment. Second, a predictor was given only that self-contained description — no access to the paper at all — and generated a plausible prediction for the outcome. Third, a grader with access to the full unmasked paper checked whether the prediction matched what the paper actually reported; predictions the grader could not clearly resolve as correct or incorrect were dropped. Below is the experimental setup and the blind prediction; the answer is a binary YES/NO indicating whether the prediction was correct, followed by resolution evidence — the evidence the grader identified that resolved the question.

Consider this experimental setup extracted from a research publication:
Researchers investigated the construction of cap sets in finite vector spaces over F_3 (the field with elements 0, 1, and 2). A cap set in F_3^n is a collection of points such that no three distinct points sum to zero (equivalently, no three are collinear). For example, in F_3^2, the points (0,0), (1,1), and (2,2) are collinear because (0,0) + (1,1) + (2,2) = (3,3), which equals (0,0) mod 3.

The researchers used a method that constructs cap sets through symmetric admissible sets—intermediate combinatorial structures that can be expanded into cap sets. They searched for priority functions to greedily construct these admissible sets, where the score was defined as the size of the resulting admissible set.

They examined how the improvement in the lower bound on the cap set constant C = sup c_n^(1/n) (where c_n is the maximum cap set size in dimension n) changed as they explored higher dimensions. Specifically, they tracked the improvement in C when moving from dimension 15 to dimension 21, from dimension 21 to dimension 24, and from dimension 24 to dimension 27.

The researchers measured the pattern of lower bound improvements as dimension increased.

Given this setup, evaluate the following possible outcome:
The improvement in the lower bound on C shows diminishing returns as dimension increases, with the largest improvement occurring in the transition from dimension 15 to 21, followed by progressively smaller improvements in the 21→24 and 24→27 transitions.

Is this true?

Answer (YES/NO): YES